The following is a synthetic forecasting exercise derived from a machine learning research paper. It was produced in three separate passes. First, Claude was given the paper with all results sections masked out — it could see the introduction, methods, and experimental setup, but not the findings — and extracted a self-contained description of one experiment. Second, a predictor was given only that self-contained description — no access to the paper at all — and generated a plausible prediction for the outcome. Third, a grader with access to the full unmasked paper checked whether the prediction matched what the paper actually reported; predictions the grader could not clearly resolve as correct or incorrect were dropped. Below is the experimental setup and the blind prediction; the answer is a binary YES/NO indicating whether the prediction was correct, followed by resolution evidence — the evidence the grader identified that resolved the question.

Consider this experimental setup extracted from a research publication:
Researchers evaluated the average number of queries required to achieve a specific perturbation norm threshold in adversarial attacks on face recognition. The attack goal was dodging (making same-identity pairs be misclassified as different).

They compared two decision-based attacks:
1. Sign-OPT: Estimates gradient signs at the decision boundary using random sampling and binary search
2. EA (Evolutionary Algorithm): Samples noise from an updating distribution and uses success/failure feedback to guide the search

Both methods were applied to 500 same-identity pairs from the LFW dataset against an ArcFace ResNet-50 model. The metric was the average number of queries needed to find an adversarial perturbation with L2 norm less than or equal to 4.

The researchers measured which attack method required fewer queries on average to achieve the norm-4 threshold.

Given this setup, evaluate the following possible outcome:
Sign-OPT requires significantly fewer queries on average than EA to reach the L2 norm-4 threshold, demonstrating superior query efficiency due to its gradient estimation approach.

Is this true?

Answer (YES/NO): NO